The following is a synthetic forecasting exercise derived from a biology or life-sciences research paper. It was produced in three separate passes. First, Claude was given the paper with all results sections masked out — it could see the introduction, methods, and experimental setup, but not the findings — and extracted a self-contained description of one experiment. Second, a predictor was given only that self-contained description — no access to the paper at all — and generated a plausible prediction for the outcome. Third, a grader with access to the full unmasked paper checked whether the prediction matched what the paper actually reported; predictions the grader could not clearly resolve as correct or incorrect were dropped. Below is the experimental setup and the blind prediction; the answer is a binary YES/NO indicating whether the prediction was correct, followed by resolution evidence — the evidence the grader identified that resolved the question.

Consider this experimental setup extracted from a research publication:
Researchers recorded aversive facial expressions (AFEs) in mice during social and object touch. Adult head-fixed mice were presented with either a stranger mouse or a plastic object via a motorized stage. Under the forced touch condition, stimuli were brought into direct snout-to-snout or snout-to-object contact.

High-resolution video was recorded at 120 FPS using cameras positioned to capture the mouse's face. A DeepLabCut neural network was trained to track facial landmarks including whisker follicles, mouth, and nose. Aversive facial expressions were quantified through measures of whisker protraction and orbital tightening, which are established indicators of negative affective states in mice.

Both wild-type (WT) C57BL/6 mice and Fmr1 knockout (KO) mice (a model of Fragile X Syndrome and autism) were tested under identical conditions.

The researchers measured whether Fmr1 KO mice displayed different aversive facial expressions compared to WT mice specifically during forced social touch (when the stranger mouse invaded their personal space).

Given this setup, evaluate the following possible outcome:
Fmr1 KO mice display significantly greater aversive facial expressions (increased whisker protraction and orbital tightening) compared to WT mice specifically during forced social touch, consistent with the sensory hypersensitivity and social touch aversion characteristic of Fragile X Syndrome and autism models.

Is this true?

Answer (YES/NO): YES